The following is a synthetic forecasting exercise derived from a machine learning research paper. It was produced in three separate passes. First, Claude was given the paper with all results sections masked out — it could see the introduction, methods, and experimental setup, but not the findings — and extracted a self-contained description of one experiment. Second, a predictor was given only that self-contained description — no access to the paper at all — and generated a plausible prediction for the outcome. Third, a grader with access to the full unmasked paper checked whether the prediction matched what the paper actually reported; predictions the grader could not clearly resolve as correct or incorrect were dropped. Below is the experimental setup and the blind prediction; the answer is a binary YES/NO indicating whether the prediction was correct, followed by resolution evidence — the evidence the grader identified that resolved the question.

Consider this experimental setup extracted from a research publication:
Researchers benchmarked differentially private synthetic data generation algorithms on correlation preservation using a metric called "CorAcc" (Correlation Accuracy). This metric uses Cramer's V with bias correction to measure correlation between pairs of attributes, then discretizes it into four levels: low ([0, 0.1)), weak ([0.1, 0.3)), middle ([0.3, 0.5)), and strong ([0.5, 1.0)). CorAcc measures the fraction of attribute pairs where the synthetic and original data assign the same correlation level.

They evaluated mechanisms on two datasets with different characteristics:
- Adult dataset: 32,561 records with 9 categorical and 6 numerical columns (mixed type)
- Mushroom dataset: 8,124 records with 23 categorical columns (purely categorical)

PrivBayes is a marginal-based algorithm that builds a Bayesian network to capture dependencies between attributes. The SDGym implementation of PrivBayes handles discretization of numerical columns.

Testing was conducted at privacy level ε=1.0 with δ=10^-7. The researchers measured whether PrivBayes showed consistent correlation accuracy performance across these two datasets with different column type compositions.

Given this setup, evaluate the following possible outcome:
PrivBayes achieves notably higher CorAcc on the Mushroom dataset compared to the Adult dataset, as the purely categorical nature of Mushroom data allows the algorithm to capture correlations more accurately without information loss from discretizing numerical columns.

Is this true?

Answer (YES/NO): NO